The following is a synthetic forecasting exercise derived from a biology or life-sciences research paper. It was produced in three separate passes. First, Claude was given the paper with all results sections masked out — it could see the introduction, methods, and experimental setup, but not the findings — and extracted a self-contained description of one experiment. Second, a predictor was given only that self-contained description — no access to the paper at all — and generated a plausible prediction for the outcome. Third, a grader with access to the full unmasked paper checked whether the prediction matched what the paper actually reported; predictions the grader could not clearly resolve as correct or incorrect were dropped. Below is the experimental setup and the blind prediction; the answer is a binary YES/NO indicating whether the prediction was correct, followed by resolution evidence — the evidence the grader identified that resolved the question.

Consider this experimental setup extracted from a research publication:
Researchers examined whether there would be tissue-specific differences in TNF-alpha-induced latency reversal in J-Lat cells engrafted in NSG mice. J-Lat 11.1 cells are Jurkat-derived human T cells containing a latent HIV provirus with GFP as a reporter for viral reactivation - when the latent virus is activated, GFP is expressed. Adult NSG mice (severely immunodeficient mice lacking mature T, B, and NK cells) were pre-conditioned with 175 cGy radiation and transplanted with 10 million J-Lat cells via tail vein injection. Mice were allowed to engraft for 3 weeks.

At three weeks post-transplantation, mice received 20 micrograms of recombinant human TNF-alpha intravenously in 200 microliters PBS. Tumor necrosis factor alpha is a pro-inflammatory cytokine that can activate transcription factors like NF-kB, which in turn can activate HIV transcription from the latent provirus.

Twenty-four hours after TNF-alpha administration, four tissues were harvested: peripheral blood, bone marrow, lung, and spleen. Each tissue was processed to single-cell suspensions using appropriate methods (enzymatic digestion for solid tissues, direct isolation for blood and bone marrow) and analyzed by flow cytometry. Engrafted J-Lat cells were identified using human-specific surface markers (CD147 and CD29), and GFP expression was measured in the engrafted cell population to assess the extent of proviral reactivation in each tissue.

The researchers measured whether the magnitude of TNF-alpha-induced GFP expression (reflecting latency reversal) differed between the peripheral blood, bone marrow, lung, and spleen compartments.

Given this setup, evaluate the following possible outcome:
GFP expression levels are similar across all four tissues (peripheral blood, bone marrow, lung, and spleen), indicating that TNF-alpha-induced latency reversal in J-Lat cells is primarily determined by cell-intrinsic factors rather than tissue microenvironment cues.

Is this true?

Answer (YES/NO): NO